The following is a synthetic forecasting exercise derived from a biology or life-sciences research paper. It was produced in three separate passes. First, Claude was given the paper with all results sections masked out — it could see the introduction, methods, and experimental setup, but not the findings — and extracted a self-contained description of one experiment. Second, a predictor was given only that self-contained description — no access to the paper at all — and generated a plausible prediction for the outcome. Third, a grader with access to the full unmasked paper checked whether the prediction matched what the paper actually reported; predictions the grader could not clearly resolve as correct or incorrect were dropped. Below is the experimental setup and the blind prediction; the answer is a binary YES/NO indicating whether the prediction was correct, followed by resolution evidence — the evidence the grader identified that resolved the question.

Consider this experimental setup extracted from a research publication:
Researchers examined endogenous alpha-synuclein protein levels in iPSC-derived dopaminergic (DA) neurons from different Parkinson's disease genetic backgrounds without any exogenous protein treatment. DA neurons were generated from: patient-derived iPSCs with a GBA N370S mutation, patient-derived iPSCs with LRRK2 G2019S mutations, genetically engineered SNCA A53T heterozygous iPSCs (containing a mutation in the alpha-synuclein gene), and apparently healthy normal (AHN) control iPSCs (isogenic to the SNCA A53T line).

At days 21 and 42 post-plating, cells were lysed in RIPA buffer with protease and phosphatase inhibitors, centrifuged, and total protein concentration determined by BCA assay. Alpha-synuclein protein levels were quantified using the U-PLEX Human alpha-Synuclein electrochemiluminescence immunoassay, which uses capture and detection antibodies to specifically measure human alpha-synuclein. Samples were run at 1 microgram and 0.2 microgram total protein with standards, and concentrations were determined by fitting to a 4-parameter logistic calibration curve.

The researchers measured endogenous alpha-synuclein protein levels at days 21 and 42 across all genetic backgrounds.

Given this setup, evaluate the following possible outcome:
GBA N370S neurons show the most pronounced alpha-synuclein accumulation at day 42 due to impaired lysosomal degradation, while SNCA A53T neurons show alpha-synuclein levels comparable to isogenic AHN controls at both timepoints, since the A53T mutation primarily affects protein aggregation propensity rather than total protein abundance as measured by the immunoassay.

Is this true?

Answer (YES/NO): NO